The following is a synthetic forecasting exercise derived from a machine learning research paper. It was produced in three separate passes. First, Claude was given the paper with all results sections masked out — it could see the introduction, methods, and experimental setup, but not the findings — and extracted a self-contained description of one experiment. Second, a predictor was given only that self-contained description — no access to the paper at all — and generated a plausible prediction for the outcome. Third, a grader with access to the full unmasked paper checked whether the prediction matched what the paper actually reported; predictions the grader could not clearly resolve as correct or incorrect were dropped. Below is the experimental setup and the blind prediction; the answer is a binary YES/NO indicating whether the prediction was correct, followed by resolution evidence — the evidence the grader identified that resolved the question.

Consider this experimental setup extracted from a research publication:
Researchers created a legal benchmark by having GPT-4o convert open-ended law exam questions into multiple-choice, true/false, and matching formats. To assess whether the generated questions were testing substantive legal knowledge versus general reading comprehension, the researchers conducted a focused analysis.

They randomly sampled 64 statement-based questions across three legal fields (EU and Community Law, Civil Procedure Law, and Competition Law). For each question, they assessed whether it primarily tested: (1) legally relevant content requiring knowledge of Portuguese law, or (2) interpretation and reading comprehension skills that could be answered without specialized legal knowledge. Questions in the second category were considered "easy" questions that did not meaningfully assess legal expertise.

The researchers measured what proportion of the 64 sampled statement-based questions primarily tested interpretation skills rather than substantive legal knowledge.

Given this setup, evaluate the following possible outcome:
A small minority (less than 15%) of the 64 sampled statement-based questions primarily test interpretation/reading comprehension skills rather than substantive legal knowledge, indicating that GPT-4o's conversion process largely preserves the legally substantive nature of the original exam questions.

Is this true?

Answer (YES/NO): NO